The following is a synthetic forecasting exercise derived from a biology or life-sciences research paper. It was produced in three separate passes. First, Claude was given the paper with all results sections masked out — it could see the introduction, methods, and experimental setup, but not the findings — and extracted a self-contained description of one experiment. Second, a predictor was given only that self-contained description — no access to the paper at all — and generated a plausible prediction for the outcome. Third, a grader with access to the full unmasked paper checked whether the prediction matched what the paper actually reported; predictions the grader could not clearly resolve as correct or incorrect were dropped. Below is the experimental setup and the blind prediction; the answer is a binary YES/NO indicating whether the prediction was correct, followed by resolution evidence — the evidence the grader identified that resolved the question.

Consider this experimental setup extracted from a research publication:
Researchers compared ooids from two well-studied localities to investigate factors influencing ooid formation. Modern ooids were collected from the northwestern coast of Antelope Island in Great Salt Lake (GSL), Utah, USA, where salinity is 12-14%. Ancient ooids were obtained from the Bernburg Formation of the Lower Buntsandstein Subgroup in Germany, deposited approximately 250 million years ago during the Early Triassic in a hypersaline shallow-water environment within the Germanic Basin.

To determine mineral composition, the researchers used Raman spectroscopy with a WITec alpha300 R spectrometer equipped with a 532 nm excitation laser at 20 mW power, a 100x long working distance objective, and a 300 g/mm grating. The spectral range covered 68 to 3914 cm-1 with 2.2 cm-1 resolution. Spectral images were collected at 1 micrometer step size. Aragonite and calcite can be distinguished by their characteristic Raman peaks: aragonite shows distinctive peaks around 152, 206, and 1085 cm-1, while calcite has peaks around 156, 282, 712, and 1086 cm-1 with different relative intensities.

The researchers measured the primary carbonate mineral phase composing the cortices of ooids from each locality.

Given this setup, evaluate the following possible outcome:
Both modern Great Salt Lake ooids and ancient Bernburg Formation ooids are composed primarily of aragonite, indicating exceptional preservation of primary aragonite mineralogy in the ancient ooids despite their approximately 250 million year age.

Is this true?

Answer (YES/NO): NO